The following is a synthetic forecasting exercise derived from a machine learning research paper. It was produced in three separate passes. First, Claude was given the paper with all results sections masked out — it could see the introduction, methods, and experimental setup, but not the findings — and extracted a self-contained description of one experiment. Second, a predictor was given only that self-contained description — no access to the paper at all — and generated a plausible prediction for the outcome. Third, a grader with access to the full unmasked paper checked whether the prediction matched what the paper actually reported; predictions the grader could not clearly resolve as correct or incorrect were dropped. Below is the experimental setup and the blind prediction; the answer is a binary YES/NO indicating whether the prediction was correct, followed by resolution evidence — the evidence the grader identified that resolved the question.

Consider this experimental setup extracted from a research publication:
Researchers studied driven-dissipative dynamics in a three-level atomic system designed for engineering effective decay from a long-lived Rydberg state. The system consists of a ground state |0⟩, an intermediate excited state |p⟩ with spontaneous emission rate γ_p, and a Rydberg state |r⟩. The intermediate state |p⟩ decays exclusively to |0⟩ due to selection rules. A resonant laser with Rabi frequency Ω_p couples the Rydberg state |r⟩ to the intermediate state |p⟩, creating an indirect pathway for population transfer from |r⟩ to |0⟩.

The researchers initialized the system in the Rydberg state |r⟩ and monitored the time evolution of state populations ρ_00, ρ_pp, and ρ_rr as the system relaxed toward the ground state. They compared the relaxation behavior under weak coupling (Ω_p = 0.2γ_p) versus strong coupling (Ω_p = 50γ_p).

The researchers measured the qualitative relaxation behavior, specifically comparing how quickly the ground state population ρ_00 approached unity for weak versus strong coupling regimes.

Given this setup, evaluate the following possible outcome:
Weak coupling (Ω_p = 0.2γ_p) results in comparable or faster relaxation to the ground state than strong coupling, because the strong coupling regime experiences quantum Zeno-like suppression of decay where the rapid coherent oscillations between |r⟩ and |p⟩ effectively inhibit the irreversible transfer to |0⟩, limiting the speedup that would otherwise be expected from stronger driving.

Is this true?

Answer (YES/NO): NO